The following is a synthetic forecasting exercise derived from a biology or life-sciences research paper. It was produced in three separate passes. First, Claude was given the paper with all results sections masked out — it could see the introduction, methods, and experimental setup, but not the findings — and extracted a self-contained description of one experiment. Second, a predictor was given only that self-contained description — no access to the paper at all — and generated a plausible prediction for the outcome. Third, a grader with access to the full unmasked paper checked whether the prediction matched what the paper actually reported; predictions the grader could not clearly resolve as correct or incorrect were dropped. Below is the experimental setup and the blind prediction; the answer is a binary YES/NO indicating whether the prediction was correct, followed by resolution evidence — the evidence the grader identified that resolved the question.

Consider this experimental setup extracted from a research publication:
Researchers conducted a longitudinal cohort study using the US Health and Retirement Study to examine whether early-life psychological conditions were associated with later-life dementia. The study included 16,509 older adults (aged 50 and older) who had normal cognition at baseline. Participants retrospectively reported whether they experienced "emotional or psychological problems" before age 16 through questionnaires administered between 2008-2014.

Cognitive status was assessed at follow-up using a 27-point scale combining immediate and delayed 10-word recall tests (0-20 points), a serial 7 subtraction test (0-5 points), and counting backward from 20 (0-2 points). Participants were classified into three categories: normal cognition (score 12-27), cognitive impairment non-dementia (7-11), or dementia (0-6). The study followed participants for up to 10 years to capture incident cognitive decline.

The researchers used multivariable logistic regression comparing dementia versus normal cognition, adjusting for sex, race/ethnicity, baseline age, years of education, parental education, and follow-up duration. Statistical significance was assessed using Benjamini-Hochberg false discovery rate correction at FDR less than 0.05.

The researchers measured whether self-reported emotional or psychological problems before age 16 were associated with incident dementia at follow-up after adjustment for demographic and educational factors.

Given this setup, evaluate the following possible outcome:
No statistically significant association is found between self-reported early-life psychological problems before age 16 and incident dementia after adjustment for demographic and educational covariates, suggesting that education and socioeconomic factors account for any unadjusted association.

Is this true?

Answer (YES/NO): YES